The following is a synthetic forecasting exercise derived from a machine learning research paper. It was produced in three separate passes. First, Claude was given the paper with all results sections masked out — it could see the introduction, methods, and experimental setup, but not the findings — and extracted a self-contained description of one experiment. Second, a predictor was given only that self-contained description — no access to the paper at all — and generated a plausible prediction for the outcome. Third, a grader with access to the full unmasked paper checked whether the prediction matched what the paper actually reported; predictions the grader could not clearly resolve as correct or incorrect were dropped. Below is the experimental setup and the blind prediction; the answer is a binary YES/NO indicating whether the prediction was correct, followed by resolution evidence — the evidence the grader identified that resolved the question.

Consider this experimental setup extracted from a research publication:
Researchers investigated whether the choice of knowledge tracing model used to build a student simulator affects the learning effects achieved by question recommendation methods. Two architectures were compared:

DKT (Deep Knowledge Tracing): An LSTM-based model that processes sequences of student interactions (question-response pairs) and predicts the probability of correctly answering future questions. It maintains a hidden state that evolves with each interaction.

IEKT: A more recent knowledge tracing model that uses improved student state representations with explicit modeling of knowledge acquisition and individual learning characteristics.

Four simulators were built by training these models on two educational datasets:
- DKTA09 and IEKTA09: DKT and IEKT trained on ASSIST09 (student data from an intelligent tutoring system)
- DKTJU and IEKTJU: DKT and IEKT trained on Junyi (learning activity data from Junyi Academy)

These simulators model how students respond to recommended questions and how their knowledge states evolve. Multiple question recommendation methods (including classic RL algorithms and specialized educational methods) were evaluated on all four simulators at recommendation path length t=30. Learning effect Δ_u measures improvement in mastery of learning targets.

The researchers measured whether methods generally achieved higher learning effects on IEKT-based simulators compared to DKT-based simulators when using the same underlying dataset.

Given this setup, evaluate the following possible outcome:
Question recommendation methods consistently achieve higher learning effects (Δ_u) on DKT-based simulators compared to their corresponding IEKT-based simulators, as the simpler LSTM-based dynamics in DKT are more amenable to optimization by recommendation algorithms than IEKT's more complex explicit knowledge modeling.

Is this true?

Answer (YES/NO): NO